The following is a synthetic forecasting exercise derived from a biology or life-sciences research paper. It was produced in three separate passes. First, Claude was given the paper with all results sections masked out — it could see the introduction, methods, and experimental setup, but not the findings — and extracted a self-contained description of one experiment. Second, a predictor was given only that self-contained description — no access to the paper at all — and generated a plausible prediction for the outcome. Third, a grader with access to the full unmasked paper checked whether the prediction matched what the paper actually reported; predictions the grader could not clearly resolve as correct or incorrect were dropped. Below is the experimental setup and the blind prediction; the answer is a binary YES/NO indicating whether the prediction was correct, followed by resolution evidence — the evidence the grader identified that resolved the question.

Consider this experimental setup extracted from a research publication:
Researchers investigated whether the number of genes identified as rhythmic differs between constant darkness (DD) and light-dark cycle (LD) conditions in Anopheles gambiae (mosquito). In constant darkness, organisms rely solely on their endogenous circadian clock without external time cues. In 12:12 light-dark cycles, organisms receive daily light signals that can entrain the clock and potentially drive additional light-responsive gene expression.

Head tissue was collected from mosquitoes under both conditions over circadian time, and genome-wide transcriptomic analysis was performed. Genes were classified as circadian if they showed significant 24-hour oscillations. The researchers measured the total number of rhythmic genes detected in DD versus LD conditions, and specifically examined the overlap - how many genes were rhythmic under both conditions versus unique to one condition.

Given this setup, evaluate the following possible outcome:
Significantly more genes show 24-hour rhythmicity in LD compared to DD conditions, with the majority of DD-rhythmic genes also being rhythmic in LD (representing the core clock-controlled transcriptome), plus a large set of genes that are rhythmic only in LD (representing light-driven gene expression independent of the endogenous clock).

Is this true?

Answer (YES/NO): YES